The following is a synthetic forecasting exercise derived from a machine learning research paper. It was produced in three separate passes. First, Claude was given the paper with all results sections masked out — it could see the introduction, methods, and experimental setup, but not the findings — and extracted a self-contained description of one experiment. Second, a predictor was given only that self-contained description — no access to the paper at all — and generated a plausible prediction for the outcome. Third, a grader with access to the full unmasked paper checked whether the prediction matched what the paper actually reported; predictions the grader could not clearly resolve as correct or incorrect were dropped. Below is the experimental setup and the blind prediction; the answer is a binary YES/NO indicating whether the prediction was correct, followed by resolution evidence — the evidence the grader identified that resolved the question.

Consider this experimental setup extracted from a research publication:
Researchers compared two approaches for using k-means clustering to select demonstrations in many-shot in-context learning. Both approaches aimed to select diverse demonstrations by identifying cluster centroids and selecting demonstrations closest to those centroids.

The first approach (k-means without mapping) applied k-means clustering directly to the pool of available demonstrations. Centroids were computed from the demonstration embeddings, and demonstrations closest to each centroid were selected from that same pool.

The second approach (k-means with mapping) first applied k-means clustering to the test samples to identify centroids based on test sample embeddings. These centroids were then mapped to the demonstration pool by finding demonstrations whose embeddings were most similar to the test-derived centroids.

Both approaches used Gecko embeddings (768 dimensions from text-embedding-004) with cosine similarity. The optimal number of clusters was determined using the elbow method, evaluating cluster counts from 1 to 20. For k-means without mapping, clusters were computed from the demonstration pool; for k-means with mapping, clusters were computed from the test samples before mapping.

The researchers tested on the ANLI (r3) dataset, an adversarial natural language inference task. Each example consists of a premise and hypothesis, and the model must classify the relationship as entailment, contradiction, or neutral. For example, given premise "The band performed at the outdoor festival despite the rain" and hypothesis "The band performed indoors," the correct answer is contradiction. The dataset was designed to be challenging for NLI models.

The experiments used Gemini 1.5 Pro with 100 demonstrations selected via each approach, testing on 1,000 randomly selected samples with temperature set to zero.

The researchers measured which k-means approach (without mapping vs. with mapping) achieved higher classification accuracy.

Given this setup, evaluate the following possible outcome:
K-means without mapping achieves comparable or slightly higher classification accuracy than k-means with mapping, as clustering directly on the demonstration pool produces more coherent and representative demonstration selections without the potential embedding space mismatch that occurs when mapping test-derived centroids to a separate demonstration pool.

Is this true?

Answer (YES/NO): NO